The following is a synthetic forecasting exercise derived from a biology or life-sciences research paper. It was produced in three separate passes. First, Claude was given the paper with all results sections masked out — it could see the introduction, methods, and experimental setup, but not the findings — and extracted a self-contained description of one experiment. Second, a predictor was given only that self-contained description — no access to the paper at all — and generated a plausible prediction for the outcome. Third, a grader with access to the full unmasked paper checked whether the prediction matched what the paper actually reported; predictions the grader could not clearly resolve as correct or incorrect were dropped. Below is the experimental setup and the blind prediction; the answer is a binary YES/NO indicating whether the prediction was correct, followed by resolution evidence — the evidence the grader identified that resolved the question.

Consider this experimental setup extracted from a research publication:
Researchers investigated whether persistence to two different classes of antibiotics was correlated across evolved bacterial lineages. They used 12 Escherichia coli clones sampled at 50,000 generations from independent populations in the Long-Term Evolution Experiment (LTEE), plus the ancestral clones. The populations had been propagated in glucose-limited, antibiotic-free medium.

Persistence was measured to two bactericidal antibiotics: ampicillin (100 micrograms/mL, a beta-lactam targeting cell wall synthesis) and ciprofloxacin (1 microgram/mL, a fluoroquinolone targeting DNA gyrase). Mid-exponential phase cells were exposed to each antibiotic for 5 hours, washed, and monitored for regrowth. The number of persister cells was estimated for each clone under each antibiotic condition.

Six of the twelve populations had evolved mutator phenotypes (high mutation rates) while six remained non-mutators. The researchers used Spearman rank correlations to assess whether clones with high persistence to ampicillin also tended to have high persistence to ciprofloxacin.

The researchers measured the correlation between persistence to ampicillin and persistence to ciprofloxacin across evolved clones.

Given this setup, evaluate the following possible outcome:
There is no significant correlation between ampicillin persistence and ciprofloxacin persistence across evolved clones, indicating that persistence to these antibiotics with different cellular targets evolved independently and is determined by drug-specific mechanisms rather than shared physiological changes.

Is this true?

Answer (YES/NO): NO